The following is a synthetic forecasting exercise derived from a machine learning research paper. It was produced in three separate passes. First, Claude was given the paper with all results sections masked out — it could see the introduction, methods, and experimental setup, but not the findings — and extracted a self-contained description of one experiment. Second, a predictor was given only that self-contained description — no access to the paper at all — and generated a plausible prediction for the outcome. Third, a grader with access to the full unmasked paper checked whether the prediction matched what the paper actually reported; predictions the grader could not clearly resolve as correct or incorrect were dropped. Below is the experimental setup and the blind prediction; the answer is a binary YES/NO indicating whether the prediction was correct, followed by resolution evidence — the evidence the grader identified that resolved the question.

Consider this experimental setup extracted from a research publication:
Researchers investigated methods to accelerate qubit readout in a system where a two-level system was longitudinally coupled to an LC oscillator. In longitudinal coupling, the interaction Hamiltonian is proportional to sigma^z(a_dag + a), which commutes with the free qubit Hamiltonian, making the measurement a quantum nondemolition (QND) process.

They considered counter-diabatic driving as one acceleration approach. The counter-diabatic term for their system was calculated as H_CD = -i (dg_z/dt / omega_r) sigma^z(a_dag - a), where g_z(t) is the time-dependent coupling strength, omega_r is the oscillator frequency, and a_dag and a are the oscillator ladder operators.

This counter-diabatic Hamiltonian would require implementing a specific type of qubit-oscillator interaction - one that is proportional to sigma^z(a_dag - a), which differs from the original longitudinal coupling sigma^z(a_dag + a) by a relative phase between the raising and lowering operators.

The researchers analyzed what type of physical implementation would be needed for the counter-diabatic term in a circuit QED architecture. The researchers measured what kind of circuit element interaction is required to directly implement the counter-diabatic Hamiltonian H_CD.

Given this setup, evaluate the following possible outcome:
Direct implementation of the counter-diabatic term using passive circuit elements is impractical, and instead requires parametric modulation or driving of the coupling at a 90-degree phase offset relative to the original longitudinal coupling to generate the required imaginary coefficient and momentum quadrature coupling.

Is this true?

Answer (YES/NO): NO